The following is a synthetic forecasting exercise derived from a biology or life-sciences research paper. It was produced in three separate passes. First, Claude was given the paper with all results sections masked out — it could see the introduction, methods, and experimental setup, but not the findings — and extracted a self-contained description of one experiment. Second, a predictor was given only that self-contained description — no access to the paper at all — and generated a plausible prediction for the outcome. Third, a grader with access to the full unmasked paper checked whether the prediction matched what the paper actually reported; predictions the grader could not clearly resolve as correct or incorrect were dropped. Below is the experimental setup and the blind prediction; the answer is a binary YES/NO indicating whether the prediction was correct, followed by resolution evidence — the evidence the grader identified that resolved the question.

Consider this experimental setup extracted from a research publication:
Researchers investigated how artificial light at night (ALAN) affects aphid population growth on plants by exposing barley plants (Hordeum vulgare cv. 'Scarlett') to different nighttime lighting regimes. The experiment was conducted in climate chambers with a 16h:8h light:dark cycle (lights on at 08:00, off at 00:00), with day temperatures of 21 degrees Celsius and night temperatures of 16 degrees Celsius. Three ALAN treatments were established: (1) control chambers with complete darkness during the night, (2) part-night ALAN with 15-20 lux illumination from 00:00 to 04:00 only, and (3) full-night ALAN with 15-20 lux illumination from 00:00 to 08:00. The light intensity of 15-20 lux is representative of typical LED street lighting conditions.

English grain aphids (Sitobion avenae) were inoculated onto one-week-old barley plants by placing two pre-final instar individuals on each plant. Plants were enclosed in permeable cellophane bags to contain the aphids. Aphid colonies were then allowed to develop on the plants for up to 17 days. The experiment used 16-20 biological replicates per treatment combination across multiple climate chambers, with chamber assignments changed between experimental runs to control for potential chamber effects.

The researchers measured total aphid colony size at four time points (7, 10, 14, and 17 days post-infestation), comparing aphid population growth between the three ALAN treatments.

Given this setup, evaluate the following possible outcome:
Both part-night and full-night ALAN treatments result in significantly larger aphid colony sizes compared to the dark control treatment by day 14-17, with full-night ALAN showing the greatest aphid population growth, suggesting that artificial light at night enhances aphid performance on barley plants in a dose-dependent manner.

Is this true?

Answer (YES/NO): NO